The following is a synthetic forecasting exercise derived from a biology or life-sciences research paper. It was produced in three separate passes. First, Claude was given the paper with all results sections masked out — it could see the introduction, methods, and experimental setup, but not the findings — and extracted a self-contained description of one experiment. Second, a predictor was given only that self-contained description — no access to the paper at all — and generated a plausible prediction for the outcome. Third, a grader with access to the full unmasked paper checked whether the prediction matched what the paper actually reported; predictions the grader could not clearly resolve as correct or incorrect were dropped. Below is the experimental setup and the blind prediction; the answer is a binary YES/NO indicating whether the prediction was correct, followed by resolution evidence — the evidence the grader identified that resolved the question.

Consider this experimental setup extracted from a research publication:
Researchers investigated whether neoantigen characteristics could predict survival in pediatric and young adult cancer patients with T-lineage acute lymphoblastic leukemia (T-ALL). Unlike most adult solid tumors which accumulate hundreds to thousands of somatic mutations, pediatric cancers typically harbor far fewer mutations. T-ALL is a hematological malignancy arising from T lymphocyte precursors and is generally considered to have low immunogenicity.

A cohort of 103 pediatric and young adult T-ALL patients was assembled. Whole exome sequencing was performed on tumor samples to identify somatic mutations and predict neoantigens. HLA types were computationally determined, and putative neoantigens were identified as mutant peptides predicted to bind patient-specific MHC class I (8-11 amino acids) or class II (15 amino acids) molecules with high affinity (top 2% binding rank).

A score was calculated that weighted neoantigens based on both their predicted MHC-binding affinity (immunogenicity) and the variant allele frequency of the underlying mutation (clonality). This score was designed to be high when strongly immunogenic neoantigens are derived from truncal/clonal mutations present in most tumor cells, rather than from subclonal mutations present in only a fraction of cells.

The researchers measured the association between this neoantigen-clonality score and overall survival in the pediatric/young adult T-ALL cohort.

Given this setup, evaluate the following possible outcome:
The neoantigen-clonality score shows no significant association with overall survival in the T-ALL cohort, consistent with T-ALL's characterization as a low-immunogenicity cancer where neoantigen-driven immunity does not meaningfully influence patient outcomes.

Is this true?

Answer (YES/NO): YES